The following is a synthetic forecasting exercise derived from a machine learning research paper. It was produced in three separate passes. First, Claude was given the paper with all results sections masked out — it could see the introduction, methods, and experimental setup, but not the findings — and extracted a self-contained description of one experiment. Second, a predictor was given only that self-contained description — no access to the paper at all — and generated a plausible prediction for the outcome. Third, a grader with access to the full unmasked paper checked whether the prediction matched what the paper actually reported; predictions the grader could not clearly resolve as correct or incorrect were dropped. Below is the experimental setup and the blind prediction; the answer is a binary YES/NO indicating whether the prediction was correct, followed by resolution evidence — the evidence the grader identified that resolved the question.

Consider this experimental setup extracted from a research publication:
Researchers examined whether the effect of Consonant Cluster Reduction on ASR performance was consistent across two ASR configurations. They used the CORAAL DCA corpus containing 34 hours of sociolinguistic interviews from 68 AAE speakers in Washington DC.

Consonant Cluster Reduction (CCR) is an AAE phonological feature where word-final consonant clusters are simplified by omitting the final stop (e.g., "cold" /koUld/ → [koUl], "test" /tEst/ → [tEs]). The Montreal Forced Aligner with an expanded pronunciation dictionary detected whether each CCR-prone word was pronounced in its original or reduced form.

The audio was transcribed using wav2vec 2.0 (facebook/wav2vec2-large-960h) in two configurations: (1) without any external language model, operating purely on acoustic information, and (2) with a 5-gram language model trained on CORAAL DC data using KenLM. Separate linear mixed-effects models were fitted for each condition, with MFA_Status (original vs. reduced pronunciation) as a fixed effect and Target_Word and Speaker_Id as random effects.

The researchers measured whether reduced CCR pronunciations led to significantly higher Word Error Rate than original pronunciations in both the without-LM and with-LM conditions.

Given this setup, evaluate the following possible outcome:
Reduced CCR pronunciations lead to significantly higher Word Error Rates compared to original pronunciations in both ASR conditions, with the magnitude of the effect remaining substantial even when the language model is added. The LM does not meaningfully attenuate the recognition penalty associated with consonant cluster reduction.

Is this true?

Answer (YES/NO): NO